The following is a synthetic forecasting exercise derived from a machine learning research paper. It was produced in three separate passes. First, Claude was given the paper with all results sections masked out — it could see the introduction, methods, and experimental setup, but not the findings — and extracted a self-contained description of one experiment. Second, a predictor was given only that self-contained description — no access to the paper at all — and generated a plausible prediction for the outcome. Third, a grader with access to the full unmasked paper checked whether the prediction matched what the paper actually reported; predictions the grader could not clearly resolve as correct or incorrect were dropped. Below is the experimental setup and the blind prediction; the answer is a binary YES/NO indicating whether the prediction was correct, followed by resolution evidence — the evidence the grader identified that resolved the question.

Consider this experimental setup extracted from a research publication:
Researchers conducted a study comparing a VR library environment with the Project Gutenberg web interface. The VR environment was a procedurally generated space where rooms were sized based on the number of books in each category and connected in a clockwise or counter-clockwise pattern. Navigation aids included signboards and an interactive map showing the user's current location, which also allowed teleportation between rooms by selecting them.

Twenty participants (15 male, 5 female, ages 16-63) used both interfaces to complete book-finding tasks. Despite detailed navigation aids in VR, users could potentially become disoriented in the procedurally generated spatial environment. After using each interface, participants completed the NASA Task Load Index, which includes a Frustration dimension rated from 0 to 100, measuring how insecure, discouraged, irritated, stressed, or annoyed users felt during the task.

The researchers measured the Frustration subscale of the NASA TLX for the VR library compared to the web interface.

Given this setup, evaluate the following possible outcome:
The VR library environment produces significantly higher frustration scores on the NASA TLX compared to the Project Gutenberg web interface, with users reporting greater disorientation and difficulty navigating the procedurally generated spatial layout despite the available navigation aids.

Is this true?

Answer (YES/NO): NO